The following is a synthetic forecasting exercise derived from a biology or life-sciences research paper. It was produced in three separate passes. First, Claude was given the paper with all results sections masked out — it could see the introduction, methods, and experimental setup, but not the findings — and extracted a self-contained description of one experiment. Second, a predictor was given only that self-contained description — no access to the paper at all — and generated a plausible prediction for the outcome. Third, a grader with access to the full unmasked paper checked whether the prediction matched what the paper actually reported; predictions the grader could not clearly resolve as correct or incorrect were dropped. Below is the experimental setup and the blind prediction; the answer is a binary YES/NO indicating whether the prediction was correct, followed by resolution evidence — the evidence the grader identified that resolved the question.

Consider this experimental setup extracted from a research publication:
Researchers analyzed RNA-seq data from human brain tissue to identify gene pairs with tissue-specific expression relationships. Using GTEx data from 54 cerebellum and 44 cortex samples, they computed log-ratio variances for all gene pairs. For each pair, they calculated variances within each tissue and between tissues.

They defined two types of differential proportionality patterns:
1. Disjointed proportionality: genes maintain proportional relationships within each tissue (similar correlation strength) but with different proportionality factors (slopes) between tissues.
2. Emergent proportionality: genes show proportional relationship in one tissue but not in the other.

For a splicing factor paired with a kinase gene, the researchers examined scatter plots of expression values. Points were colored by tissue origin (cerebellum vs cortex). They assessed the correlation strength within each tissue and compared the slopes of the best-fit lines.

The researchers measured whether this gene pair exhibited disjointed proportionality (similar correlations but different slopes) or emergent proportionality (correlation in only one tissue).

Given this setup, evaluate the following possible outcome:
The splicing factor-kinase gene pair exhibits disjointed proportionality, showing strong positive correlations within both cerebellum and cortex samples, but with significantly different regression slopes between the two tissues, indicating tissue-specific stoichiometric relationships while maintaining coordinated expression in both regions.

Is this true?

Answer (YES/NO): YES